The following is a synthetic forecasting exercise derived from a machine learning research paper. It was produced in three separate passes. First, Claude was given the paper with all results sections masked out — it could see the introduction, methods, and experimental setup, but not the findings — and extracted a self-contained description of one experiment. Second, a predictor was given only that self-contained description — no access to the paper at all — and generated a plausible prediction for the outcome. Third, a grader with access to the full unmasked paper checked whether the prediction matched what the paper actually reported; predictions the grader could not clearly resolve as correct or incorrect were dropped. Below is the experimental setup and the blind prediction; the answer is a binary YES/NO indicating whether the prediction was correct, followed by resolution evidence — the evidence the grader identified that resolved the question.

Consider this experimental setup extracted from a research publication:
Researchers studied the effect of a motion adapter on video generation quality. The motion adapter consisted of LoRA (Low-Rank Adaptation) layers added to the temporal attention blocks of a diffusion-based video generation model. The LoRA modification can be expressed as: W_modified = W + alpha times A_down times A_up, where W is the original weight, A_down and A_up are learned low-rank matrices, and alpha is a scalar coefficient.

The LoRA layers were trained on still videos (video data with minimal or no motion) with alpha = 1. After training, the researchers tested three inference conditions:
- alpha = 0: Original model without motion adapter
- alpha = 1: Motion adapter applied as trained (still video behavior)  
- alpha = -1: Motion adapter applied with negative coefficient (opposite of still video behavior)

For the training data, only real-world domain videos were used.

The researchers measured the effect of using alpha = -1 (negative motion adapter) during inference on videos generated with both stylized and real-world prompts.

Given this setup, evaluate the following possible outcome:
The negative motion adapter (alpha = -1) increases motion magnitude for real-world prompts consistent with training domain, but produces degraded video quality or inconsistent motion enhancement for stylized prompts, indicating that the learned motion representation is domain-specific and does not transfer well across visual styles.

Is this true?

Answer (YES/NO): NO